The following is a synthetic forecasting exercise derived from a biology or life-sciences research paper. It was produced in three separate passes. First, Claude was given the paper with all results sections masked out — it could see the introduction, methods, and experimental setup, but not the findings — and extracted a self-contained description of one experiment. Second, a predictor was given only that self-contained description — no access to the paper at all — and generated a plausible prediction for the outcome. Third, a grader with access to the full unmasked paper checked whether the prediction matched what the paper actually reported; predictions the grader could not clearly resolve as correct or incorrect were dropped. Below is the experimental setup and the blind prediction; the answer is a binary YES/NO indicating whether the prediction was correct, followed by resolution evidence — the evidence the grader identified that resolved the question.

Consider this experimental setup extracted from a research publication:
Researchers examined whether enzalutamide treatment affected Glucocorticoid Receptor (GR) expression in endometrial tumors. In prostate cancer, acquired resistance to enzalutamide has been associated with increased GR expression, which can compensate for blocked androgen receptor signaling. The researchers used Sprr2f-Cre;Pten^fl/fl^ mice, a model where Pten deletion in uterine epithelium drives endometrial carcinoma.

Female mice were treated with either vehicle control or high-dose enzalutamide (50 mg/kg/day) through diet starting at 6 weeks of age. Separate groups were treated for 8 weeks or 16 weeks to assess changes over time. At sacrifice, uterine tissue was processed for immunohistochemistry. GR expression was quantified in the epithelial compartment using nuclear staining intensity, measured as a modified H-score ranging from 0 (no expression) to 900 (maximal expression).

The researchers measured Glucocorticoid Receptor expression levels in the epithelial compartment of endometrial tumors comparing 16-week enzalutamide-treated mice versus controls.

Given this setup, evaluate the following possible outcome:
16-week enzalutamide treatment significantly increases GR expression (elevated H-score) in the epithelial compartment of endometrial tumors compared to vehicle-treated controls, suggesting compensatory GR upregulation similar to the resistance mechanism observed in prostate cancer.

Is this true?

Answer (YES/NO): NO